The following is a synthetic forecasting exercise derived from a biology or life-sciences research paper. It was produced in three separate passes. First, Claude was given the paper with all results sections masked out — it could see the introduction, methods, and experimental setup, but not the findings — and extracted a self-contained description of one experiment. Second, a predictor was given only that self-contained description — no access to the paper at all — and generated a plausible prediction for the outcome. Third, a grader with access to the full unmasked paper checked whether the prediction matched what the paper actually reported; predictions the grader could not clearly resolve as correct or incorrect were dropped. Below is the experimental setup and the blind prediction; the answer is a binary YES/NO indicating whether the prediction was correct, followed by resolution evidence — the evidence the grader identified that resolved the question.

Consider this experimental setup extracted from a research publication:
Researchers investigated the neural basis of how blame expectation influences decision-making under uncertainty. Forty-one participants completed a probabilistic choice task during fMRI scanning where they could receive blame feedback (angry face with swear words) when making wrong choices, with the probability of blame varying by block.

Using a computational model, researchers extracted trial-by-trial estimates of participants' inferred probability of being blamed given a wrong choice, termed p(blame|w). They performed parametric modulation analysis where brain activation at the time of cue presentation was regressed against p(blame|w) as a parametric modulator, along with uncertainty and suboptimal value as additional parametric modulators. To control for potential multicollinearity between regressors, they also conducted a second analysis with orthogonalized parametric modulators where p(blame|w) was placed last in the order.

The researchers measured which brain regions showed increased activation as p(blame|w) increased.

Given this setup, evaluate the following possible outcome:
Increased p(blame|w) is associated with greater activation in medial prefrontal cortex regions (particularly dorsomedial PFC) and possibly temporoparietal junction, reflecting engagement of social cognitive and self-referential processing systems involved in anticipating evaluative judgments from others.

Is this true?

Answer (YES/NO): NO